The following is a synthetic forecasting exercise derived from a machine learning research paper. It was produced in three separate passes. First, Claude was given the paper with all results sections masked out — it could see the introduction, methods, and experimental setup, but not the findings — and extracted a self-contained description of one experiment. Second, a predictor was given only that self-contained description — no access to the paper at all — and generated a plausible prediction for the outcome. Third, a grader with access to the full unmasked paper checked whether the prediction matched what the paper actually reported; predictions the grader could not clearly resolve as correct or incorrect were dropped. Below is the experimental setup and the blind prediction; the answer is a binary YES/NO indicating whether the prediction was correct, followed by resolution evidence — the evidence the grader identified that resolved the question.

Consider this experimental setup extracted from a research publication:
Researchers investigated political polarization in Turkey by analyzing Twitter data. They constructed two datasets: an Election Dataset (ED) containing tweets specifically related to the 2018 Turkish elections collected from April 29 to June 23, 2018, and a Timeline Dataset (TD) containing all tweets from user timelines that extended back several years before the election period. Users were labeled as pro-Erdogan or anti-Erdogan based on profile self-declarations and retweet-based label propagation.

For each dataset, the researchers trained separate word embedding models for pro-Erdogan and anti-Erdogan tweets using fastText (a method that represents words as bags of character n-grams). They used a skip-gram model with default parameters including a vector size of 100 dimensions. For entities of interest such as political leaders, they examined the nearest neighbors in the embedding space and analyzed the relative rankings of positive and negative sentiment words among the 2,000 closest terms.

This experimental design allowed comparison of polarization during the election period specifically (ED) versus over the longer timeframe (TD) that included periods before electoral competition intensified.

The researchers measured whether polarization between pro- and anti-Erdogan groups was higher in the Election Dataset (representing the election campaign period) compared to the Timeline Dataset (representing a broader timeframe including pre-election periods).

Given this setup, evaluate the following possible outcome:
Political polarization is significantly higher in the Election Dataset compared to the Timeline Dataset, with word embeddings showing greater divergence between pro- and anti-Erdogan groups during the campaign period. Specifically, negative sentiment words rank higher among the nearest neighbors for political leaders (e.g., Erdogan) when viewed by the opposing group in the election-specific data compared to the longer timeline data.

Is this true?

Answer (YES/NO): YES